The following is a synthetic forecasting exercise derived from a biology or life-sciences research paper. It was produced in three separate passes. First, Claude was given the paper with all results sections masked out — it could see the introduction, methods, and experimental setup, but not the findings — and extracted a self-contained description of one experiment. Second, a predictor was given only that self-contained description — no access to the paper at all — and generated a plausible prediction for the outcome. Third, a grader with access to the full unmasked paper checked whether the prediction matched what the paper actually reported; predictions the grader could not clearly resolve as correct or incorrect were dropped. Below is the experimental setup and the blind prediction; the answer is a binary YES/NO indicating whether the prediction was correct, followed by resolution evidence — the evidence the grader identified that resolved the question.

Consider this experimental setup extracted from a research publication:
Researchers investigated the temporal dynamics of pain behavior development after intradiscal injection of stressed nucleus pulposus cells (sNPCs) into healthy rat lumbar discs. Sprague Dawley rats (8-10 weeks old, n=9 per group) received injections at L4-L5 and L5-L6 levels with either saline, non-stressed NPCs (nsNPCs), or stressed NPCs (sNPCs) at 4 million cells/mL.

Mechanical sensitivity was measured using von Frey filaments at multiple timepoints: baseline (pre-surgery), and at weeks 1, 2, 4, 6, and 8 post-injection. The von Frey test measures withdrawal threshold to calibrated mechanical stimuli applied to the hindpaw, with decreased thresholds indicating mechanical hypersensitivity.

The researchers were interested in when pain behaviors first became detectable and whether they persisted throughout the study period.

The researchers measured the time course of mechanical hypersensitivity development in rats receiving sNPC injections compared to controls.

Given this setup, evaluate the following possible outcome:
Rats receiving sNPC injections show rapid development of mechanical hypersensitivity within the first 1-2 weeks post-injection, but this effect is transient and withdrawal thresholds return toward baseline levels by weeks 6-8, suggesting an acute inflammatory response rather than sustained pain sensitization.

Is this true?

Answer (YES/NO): NO